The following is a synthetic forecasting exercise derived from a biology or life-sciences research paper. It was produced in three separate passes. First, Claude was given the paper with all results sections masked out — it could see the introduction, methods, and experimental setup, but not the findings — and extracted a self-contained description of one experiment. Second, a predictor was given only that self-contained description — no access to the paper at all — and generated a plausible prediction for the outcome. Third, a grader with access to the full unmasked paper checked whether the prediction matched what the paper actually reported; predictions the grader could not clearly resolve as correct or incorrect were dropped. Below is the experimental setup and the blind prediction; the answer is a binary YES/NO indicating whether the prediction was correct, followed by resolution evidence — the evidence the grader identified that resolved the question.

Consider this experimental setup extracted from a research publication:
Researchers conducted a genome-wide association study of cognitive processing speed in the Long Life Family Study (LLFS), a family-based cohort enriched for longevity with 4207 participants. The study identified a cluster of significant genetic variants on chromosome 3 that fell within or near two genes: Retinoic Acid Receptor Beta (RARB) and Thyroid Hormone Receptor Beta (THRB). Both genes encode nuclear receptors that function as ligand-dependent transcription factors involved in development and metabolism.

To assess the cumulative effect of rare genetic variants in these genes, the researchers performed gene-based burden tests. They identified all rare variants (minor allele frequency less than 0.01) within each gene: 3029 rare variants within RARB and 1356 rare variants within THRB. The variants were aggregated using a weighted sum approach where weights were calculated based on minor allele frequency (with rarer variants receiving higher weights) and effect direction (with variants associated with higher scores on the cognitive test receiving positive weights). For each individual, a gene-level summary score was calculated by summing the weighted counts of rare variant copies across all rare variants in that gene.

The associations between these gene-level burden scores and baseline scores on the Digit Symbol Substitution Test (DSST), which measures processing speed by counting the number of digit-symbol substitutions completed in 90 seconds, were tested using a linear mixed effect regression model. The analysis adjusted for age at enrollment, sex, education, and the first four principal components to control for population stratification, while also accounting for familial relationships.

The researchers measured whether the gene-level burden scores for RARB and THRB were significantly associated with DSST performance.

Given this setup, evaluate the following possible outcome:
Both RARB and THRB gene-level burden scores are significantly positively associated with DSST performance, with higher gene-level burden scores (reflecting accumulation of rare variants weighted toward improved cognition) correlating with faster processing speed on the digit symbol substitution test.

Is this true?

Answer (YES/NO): YES